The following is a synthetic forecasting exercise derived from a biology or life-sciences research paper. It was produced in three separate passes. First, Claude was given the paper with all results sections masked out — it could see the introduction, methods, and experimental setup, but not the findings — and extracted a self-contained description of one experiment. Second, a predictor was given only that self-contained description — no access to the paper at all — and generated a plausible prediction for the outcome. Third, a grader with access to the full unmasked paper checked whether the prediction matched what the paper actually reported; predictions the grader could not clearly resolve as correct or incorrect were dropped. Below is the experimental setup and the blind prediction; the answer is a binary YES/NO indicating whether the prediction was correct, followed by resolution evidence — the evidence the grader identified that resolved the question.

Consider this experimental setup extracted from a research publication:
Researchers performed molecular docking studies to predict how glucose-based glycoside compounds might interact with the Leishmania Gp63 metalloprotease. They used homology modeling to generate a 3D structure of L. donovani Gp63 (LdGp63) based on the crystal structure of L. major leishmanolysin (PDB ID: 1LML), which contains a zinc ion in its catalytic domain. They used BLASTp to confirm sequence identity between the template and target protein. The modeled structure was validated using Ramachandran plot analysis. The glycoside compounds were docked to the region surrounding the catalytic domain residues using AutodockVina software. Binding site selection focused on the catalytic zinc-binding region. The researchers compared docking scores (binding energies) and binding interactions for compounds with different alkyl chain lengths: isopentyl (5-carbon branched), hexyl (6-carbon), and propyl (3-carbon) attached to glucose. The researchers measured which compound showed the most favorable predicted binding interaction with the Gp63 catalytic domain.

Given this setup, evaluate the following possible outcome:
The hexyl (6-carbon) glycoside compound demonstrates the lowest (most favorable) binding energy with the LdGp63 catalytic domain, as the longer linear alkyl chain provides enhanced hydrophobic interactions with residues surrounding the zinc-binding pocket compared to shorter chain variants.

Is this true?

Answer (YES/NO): NO